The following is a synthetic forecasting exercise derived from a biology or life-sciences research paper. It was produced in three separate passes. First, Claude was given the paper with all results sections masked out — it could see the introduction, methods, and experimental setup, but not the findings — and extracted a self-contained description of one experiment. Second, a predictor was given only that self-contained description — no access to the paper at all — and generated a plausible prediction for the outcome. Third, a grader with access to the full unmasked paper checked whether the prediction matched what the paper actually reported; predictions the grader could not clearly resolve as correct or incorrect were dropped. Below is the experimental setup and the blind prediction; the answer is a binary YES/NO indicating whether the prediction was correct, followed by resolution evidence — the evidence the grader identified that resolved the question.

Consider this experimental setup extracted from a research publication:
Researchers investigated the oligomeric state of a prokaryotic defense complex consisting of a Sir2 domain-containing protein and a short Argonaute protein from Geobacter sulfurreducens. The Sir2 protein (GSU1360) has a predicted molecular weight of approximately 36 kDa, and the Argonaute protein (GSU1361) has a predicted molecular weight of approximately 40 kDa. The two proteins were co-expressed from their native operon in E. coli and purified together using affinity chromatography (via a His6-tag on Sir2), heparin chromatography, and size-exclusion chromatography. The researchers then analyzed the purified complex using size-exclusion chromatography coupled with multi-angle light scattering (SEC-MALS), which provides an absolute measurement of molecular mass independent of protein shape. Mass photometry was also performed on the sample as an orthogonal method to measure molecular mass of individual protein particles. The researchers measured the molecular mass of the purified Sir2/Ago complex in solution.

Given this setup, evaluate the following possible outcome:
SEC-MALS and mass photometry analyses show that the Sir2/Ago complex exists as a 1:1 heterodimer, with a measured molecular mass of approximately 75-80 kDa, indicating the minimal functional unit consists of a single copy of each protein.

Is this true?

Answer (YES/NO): NO